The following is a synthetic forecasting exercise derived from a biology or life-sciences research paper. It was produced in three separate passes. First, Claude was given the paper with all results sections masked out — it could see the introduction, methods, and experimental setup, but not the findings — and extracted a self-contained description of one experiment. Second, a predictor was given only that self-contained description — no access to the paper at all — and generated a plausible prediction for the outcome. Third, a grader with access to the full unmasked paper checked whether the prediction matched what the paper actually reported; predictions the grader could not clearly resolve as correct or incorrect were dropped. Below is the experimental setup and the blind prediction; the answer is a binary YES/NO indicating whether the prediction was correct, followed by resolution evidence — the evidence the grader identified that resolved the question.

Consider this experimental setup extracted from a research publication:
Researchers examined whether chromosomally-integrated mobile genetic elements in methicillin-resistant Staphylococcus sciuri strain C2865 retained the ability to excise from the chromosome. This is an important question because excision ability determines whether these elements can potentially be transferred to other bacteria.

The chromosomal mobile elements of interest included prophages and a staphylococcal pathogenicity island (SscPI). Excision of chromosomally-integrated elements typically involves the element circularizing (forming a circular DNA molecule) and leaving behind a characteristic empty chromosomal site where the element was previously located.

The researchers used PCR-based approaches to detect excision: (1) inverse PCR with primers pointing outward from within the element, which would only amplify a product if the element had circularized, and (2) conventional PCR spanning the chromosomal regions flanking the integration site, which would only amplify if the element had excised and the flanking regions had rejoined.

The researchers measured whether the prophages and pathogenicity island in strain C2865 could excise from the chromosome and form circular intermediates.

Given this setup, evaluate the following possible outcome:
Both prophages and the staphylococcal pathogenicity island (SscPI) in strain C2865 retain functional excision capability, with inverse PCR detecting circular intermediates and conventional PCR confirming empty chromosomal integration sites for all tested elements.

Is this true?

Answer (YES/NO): YES